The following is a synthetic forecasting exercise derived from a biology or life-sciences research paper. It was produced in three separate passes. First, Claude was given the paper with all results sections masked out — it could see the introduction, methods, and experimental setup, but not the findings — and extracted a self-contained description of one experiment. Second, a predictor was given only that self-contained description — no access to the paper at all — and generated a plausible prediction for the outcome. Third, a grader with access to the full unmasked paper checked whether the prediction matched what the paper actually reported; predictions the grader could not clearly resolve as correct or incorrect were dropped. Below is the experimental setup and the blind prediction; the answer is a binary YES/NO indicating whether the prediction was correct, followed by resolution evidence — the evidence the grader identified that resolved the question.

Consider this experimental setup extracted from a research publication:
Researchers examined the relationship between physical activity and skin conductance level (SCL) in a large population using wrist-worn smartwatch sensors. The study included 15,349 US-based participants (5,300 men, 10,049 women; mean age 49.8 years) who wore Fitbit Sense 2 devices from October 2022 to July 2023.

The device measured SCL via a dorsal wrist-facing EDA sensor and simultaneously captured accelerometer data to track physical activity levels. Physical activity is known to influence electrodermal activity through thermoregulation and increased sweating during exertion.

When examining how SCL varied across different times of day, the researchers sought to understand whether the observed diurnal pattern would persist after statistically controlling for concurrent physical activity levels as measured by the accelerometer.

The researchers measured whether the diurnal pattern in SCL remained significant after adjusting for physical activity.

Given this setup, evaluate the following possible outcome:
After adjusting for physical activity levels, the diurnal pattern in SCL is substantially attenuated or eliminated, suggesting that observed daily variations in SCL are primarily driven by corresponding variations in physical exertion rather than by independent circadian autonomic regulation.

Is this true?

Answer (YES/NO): NO